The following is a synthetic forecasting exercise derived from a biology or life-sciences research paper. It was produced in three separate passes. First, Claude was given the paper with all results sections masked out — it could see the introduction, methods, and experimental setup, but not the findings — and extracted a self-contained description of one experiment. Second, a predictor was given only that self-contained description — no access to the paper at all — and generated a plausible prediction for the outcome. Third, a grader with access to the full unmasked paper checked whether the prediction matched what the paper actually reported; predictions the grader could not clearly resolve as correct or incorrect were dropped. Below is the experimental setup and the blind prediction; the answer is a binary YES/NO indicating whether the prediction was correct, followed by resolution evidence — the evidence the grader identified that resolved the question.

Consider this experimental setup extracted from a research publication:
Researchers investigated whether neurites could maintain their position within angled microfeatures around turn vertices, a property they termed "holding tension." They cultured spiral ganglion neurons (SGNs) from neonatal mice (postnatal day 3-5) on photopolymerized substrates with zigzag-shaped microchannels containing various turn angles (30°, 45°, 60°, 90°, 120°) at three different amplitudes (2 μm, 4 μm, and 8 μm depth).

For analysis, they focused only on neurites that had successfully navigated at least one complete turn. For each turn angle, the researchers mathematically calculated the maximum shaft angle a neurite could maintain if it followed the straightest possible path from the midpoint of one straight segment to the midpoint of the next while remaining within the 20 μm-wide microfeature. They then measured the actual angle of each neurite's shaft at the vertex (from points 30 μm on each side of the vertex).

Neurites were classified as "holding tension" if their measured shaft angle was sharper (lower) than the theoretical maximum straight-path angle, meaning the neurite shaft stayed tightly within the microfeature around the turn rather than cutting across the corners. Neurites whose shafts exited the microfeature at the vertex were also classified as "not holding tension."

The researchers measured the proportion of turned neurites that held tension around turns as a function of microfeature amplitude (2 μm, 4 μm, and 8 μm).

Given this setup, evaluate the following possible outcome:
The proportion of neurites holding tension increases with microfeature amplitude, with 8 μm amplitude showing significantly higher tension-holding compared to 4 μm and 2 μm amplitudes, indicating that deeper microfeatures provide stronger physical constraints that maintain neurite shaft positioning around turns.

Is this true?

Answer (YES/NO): NO